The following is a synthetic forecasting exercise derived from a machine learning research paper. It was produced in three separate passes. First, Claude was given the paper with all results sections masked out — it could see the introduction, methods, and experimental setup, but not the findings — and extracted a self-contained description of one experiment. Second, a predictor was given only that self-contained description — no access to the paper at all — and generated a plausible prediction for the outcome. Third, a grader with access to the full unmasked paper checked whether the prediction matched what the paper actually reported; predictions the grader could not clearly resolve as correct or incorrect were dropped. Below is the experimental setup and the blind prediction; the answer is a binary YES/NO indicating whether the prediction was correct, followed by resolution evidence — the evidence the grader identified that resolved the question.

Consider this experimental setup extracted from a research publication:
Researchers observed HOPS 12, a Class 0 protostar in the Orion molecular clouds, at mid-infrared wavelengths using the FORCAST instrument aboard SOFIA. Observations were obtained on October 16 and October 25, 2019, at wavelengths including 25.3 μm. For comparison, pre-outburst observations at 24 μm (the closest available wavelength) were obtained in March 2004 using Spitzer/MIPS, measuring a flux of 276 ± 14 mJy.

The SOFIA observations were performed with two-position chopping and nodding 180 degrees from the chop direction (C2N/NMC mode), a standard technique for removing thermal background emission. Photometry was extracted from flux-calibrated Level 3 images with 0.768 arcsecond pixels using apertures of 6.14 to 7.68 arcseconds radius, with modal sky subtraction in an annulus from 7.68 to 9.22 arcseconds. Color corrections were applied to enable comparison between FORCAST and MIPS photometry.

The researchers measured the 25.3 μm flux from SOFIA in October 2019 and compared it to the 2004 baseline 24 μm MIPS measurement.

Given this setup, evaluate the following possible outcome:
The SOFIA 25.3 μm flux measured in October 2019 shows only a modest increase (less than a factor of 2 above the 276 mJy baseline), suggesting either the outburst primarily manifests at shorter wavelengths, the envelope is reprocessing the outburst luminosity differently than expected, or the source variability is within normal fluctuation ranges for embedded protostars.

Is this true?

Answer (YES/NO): NO